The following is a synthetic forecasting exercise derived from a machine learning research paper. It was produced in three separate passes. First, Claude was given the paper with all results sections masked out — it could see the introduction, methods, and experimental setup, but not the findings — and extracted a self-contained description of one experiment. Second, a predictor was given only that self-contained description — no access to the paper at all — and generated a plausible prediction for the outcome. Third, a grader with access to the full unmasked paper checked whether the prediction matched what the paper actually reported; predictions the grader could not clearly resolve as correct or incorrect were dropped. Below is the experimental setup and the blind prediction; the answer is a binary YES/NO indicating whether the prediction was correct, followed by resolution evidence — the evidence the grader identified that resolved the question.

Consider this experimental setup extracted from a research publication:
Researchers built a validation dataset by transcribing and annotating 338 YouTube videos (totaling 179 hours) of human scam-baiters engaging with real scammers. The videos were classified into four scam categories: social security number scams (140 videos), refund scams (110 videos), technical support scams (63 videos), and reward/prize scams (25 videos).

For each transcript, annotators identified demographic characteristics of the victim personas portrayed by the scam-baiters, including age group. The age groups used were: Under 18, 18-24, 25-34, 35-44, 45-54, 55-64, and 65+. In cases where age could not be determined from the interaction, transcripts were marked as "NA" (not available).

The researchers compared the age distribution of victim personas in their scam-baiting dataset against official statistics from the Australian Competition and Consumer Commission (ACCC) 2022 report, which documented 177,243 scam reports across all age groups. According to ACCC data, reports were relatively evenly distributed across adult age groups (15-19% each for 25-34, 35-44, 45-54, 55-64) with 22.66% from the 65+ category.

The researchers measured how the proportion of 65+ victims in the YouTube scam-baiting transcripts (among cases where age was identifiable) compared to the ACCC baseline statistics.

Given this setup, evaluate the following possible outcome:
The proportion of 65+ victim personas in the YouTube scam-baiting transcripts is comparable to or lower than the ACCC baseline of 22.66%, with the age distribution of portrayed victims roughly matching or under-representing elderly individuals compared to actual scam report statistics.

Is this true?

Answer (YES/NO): NO